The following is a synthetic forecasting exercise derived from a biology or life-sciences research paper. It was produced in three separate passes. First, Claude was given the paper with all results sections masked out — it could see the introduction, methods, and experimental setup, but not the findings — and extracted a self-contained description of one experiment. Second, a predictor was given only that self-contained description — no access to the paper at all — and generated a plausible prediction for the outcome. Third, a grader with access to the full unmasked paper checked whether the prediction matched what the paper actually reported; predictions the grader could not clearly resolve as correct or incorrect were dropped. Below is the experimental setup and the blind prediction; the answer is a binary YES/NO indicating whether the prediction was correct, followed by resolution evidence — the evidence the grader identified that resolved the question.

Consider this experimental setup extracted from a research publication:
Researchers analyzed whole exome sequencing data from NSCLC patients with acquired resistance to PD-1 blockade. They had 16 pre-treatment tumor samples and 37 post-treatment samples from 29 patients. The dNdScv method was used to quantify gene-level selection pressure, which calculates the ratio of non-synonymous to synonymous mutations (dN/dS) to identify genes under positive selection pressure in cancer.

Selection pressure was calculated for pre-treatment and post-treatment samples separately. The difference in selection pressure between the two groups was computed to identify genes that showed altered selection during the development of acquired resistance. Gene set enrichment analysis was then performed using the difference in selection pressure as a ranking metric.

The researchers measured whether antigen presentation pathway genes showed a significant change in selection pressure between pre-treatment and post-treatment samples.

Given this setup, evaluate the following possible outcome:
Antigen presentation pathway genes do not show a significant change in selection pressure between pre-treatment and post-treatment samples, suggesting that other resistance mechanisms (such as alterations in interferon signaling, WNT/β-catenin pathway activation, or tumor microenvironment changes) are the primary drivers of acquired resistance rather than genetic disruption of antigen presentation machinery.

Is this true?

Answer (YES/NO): NO